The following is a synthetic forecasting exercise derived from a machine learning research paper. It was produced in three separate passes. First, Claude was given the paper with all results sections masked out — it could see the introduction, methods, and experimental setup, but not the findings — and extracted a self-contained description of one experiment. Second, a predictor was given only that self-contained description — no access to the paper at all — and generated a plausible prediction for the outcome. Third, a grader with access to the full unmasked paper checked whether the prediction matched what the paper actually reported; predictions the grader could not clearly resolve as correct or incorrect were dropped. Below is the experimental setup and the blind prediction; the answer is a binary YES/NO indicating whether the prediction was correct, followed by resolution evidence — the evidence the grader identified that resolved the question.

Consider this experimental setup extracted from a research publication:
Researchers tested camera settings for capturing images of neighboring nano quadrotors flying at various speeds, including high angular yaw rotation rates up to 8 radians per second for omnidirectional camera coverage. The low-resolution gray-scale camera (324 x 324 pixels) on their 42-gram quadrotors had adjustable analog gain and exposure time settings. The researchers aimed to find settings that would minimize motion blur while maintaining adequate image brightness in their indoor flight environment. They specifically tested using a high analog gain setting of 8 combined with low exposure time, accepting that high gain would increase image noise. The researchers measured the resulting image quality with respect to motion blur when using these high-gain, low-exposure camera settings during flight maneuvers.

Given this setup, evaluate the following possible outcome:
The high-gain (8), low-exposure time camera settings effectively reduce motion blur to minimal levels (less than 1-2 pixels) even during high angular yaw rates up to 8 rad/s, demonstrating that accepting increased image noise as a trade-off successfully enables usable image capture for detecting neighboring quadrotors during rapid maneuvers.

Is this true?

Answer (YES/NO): NO